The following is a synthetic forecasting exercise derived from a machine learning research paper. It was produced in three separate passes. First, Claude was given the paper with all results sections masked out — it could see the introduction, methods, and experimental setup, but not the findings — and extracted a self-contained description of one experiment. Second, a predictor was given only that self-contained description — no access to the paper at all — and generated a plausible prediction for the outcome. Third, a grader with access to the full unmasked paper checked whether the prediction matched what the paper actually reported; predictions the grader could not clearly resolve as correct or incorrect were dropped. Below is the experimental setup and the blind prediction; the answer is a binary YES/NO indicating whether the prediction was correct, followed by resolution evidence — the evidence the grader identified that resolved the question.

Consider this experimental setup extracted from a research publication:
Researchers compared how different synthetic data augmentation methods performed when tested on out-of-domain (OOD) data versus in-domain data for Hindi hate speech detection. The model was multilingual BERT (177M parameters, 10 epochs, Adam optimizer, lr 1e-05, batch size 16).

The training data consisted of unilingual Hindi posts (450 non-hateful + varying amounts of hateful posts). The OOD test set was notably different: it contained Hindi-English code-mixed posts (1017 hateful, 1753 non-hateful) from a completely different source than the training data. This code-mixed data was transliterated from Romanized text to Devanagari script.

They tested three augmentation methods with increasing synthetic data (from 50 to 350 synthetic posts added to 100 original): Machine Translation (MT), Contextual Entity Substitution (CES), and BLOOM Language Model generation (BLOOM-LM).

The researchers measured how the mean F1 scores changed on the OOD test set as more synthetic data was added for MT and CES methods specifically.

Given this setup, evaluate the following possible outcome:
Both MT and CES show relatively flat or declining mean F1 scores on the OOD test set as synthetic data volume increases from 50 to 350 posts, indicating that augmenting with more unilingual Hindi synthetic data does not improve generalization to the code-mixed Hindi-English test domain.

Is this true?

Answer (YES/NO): YES